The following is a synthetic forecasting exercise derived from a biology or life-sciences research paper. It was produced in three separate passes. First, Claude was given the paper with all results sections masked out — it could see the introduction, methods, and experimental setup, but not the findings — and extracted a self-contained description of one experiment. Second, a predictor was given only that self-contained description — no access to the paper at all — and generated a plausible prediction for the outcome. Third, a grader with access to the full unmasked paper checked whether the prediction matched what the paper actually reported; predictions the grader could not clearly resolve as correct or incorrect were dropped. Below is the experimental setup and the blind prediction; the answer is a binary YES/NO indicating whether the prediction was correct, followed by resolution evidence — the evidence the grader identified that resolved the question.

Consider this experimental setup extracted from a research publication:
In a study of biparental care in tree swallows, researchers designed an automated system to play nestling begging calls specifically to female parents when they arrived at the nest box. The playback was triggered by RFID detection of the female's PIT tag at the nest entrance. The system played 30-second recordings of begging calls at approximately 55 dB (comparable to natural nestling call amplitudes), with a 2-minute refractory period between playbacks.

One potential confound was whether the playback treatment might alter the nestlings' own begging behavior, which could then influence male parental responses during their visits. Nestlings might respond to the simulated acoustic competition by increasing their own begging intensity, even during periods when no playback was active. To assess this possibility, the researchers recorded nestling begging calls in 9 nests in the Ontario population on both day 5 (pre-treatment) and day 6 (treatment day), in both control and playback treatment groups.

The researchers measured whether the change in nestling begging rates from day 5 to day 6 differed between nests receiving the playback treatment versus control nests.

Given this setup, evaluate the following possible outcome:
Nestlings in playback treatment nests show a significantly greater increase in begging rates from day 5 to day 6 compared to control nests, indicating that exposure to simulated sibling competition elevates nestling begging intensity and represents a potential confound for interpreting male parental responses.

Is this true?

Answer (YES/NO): NO